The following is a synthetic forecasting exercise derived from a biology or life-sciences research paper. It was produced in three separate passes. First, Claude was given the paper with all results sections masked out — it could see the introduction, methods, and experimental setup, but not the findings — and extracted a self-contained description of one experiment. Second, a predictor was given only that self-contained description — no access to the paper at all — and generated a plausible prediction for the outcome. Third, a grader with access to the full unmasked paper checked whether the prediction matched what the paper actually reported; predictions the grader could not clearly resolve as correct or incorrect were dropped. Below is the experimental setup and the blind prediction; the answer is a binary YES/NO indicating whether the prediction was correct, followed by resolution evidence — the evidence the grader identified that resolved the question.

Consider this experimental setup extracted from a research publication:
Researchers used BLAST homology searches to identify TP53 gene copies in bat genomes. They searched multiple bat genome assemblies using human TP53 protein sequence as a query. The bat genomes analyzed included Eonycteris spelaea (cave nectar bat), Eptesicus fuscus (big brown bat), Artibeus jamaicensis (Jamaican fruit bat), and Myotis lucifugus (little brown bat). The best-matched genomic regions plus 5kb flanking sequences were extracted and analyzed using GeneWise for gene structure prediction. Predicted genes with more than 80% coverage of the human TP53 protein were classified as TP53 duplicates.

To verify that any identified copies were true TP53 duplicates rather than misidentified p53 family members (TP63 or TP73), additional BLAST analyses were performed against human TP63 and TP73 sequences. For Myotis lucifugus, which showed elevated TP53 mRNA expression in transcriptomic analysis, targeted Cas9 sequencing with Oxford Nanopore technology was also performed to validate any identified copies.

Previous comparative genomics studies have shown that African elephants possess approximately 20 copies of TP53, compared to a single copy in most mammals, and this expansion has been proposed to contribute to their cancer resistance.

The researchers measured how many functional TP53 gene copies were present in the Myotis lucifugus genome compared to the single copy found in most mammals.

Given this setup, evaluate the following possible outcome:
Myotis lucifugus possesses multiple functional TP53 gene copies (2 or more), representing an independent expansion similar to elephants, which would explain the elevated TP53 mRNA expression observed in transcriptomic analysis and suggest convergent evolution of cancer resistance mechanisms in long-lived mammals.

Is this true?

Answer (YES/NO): YES